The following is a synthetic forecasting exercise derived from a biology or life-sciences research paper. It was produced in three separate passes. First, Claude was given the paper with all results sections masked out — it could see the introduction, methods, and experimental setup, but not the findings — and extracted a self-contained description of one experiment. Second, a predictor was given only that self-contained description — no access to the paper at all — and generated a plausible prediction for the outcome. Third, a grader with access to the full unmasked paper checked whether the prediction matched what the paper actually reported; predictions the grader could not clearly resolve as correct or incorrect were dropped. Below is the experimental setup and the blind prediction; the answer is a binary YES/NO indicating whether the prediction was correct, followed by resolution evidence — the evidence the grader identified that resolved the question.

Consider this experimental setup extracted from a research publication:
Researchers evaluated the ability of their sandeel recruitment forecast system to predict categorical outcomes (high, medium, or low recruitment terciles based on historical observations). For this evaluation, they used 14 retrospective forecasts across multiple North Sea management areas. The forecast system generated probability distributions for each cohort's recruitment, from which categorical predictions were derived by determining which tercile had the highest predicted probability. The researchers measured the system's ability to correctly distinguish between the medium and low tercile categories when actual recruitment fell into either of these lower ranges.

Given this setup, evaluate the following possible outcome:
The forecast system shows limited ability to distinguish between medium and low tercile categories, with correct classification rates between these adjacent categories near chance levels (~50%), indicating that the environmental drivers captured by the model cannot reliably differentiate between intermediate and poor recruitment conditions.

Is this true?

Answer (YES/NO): NO